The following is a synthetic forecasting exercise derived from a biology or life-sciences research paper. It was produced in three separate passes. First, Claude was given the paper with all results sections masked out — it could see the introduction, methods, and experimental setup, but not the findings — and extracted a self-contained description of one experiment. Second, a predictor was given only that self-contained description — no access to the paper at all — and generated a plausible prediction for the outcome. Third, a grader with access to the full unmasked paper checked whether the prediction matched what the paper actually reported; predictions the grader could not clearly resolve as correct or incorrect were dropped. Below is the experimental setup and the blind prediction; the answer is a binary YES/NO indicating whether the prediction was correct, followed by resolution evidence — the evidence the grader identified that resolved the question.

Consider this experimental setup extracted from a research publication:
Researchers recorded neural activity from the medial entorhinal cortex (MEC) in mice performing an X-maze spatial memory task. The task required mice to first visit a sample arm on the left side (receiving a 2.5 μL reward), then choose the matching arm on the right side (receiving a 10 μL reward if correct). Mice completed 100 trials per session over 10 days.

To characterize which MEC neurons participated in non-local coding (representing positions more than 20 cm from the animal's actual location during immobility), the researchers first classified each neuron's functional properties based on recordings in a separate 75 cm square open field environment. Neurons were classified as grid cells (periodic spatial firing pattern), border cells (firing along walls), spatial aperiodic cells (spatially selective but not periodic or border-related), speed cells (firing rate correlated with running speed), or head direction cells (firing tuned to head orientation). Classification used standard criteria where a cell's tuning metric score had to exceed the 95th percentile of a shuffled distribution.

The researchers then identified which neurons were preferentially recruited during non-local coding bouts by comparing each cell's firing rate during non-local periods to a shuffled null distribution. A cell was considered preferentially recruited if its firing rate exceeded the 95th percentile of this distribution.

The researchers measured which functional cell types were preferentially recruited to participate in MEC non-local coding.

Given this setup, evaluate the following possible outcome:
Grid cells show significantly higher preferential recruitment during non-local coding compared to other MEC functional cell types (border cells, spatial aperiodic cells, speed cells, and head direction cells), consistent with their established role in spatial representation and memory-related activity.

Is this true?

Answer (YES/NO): NO